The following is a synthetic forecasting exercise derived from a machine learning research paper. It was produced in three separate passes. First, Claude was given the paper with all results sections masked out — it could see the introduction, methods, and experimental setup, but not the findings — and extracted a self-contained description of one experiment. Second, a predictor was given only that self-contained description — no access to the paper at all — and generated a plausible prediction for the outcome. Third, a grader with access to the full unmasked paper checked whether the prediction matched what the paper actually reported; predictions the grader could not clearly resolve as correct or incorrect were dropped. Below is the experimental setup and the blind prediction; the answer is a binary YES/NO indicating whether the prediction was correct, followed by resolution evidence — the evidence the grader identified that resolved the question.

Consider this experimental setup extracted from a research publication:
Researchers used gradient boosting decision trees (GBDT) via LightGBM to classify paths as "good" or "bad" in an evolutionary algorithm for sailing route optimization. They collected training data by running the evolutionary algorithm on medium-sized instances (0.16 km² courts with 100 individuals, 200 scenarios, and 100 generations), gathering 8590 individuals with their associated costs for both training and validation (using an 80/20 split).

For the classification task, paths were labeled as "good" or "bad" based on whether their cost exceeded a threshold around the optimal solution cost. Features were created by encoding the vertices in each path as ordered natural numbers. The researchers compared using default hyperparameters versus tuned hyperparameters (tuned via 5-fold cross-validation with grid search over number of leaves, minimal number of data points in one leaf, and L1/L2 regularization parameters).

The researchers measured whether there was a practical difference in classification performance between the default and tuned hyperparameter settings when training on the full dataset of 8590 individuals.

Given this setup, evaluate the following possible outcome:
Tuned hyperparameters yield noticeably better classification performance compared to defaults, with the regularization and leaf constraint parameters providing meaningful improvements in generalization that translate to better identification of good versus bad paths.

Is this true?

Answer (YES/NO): NO